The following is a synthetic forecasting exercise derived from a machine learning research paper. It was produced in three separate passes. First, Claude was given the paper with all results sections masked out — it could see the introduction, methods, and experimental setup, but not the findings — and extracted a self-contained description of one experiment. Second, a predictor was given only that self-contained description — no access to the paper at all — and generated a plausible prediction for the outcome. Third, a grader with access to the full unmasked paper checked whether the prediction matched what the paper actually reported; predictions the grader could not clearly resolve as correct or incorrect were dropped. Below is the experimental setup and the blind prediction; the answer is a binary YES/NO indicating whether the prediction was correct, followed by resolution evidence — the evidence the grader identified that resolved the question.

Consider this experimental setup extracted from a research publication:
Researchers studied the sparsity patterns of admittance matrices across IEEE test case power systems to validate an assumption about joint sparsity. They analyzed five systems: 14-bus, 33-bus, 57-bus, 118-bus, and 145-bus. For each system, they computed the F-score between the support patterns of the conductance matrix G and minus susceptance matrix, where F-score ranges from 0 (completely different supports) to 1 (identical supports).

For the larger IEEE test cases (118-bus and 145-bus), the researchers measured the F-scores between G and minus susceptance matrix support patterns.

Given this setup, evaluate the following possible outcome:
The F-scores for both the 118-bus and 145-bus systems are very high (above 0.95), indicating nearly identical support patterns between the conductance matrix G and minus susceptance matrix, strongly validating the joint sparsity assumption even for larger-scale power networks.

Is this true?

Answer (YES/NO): YES